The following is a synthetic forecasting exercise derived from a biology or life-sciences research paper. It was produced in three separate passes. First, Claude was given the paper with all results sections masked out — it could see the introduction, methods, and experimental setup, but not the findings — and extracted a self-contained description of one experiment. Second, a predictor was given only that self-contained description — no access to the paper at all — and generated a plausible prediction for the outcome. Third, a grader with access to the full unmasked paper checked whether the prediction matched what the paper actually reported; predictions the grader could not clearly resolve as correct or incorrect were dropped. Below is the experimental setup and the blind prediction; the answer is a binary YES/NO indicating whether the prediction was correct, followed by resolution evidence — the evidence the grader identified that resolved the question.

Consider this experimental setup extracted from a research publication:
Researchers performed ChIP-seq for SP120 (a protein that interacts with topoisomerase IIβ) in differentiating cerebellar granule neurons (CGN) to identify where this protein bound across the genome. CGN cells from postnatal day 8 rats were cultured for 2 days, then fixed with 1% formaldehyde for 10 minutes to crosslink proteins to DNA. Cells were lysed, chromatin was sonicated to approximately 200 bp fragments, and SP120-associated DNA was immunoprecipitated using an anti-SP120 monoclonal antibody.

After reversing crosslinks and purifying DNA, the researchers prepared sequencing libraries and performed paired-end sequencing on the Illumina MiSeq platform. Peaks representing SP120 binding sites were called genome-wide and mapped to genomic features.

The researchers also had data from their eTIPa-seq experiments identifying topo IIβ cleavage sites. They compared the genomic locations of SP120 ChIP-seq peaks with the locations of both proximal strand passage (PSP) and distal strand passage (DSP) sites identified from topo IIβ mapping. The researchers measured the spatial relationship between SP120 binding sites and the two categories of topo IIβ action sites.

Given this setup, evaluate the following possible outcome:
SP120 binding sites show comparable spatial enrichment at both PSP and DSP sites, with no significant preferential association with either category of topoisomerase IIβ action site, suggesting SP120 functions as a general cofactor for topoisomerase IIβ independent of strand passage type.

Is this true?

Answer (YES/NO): NO